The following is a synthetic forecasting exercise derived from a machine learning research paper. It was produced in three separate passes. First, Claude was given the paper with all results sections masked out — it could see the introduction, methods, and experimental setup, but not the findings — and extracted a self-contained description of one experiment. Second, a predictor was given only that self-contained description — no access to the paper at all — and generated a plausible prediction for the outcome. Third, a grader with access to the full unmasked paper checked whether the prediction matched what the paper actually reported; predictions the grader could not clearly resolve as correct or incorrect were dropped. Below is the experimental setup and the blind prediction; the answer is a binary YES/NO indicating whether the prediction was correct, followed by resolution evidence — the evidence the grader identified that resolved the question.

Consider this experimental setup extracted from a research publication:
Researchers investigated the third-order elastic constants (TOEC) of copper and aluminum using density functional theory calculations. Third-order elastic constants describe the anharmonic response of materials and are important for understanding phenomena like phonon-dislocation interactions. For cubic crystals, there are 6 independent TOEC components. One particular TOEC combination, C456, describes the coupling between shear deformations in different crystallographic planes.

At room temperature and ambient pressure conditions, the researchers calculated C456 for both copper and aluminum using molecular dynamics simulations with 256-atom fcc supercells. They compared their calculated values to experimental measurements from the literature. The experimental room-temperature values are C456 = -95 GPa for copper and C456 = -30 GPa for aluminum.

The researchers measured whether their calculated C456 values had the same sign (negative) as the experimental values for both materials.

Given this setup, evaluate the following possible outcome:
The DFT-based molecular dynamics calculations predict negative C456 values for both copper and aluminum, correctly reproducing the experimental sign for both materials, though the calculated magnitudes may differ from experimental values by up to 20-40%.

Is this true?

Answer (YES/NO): NO